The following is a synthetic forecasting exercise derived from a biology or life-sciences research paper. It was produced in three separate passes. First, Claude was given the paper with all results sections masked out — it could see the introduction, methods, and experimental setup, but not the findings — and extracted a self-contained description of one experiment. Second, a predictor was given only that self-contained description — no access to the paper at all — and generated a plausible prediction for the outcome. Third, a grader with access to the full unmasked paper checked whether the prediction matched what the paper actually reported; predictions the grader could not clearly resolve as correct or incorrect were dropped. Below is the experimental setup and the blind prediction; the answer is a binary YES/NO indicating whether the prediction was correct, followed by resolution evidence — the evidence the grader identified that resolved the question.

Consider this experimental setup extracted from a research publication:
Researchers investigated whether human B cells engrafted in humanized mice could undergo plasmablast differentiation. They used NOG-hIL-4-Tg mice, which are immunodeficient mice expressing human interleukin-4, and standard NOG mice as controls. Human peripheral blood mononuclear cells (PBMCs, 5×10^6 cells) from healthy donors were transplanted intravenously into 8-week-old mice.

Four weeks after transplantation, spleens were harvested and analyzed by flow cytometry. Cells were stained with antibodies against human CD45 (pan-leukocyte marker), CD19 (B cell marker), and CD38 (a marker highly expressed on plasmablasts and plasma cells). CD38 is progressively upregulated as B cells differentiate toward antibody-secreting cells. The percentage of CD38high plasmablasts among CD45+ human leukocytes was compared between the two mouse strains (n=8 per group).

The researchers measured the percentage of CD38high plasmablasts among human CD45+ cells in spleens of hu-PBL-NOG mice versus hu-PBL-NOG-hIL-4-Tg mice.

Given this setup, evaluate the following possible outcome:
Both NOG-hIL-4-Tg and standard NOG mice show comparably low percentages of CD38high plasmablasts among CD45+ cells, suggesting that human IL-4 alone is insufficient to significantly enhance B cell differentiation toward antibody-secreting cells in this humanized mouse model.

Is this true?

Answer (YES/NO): NO